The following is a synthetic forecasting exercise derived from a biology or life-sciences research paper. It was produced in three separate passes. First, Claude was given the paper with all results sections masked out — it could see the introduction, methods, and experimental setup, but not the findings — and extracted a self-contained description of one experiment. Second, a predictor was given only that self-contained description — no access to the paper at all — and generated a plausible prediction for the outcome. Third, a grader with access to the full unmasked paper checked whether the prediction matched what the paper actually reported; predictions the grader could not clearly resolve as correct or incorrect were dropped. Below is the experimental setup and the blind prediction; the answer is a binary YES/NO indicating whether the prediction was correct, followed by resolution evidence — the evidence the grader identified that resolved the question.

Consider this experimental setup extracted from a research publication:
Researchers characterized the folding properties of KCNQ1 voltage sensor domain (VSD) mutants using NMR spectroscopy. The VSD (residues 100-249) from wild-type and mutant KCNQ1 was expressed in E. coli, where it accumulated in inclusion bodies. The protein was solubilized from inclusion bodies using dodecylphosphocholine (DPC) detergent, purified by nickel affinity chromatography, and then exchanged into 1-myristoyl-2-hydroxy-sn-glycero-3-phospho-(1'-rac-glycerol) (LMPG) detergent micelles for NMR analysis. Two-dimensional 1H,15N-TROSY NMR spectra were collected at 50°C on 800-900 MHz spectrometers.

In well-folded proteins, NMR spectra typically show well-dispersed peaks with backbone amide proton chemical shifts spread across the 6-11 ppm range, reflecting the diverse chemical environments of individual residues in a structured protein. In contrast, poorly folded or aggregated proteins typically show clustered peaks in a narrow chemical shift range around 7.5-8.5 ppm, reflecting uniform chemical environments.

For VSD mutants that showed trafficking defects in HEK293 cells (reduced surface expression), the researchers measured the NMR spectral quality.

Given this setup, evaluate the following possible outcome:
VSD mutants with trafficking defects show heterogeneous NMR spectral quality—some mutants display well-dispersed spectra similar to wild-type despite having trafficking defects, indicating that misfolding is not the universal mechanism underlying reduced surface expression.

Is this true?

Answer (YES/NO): YES